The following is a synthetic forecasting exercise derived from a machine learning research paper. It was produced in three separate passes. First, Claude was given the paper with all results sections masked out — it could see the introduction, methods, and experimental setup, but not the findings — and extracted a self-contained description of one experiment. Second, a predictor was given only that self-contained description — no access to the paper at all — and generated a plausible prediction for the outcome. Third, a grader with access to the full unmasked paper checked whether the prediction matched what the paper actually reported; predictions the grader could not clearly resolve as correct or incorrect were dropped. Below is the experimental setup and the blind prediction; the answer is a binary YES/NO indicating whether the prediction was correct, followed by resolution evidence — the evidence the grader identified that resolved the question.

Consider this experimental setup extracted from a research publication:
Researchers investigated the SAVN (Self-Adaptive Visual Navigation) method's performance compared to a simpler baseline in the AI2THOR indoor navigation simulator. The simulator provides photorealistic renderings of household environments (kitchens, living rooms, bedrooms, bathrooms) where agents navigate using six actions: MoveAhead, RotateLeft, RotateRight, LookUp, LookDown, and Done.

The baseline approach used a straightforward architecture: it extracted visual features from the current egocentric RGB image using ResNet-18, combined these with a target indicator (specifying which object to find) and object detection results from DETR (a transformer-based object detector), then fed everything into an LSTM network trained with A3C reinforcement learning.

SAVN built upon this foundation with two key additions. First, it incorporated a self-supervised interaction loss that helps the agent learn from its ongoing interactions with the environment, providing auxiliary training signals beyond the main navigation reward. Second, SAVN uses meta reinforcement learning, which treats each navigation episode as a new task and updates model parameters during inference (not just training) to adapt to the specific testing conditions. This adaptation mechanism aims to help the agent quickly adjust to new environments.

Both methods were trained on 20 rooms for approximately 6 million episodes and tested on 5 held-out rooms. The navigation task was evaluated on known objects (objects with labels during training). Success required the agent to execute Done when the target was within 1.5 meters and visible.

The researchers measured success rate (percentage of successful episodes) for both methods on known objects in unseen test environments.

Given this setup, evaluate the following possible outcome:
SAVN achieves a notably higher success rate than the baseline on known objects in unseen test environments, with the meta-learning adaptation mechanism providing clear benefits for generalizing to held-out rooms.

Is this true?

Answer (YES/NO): NO